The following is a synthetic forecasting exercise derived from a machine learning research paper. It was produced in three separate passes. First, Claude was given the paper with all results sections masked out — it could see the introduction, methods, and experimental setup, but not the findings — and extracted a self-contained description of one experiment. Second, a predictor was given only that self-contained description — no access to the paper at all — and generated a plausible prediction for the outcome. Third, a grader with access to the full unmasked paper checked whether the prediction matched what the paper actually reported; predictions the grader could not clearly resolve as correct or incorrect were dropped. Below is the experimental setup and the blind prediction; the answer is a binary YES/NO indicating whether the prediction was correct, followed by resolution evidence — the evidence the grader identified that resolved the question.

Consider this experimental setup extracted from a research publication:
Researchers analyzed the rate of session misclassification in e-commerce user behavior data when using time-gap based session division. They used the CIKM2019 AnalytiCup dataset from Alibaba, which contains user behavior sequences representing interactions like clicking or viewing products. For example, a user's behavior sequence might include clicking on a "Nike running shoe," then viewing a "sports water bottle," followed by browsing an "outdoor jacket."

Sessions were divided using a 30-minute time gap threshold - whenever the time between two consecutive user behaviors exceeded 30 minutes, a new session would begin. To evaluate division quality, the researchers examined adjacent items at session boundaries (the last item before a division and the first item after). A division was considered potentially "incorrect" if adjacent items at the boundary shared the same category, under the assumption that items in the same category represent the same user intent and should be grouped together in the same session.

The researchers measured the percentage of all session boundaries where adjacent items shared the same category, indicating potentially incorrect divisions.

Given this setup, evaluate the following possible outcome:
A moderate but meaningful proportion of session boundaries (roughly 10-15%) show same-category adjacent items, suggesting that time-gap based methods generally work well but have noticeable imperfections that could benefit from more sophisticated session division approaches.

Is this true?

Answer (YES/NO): NO